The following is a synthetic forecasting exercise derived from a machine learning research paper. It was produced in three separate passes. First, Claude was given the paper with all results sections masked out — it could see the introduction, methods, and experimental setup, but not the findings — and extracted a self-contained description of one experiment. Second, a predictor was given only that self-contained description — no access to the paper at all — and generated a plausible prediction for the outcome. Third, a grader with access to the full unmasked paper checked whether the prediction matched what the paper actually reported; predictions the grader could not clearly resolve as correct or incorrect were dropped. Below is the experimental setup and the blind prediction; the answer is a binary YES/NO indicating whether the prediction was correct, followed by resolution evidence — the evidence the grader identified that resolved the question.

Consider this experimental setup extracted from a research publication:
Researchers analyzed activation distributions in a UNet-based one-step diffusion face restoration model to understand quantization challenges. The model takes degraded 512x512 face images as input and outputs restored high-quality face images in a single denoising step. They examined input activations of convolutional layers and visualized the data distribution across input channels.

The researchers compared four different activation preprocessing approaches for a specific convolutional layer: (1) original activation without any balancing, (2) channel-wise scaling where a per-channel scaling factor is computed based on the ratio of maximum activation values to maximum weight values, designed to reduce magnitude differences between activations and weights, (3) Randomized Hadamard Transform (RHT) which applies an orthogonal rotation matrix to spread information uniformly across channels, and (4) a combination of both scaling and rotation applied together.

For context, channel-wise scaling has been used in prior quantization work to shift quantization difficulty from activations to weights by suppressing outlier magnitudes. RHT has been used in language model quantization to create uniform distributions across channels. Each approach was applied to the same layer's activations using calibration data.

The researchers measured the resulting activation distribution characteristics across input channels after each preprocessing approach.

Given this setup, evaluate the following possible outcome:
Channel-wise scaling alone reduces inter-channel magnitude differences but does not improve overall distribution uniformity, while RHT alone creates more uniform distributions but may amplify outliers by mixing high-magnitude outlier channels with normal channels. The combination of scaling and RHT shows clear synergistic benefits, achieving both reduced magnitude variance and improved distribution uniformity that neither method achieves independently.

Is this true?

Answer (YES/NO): NO